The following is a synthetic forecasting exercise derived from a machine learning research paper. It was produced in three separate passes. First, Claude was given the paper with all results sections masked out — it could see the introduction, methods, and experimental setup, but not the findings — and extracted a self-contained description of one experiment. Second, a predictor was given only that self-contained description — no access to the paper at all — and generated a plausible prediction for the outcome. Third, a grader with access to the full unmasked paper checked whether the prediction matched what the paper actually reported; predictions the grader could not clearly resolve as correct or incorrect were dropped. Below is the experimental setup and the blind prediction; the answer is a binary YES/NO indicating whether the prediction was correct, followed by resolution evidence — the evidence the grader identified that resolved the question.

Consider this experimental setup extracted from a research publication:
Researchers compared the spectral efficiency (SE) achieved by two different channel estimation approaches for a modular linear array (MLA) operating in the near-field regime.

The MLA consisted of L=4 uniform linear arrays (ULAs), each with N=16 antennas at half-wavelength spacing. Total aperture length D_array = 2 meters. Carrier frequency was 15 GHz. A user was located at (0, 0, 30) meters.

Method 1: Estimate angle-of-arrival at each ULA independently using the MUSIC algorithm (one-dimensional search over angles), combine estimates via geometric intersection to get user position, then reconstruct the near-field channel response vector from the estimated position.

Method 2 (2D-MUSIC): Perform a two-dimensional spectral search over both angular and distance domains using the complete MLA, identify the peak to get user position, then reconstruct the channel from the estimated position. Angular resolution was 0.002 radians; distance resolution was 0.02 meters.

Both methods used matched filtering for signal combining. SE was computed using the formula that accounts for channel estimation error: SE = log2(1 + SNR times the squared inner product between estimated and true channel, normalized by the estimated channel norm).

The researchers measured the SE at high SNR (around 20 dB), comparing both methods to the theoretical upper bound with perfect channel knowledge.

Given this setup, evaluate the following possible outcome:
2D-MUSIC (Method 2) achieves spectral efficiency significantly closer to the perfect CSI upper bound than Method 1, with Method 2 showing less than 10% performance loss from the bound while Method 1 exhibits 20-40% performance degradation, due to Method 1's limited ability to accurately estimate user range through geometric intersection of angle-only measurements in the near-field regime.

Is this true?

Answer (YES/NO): NO